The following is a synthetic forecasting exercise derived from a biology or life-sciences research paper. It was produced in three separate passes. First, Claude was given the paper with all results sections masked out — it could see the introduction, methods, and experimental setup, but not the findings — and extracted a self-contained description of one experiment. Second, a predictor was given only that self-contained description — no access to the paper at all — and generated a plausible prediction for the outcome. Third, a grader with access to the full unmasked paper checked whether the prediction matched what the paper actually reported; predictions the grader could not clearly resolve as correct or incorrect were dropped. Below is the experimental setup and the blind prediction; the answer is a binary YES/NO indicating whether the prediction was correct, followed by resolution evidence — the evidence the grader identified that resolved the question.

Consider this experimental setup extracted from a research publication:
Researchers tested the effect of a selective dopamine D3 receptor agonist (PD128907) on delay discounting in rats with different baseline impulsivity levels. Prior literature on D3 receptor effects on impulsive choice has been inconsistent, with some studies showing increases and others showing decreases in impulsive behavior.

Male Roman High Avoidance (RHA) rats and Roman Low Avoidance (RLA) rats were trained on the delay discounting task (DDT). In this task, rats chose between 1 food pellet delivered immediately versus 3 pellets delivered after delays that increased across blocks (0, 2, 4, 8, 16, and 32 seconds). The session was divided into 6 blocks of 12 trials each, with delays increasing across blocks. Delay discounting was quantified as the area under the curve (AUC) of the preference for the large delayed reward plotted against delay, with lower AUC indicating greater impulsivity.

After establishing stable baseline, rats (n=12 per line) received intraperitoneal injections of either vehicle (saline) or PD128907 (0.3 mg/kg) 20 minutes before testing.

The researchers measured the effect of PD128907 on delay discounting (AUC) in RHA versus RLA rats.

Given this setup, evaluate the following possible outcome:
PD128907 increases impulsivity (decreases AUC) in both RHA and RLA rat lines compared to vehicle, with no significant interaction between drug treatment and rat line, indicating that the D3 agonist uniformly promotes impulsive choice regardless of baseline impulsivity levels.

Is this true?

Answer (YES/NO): YES